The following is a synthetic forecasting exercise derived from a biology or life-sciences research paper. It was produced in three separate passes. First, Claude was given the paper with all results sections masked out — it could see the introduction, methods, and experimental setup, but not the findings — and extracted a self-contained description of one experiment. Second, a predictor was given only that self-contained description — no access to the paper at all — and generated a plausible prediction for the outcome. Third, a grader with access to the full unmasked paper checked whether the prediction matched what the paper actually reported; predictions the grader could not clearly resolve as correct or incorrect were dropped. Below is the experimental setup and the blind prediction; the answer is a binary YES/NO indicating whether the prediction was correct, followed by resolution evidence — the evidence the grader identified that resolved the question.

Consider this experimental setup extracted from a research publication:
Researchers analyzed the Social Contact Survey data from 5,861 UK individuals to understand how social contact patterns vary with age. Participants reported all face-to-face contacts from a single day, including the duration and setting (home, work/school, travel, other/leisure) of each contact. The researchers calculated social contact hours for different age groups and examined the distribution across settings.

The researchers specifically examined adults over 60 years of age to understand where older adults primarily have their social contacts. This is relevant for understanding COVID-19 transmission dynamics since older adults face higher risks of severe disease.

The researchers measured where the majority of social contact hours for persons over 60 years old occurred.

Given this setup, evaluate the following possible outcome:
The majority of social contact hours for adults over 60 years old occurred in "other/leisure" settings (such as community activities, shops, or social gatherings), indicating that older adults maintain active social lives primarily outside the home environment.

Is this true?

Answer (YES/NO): NO